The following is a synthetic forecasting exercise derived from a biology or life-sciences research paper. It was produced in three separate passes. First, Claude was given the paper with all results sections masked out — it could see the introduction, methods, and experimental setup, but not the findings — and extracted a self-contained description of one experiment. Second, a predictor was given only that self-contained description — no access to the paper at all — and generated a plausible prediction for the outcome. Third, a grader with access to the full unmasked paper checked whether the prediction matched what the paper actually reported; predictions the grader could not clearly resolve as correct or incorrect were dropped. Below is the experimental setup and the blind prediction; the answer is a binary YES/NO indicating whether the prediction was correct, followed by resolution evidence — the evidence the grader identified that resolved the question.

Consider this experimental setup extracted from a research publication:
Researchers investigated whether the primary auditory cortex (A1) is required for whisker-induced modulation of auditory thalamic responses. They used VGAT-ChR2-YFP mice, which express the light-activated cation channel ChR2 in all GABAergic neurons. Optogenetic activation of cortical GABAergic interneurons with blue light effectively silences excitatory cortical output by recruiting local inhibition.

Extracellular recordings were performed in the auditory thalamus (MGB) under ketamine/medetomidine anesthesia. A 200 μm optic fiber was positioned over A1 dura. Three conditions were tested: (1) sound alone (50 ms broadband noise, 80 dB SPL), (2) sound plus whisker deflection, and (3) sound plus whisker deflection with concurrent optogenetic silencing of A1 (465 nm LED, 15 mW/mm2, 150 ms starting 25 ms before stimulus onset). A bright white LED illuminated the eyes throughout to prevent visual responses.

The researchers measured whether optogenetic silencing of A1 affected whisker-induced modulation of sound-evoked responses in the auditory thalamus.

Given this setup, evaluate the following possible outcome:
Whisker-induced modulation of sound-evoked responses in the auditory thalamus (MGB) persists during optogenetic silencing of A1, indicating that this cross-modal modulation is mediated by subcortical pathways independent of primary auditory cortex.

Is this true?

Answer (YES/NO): YES